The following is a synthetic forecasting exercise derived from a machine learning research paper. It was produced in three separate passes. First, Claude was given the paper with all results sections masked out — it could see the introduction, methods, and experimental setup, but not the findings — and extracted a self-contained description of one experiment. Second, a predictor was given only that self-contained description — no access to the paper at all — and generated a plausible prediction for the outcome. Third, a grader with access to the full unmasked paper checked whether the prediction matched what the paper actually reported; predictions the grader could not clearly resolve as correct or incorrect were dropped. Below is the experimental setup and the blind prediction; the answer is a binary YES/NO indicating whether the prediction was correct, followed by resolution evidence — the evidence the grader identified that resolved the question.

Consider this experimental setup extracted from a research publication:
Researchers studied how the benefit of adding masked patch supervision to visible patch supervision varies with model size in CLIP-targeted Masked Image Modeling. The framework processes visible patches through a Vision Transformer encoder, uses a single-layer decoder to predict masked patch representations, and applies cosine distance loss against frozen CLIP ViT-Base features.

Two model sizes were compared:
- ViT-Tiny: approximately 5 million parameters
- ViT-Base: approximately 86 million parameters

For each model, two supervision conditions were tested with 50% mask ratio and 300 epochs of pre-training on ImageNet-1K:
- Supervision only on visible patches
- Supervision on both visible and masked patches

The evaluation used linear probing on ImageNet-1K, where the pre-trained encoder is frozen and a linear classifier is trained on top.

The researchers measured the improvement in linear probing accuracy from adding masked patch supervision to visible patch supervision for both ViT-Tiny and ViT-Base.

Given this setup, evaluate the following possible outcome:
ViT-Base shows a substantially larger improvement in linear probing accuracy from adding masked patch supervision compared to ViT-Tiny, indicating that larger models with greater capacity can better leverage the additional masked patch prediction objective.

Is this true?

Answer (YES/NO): NO